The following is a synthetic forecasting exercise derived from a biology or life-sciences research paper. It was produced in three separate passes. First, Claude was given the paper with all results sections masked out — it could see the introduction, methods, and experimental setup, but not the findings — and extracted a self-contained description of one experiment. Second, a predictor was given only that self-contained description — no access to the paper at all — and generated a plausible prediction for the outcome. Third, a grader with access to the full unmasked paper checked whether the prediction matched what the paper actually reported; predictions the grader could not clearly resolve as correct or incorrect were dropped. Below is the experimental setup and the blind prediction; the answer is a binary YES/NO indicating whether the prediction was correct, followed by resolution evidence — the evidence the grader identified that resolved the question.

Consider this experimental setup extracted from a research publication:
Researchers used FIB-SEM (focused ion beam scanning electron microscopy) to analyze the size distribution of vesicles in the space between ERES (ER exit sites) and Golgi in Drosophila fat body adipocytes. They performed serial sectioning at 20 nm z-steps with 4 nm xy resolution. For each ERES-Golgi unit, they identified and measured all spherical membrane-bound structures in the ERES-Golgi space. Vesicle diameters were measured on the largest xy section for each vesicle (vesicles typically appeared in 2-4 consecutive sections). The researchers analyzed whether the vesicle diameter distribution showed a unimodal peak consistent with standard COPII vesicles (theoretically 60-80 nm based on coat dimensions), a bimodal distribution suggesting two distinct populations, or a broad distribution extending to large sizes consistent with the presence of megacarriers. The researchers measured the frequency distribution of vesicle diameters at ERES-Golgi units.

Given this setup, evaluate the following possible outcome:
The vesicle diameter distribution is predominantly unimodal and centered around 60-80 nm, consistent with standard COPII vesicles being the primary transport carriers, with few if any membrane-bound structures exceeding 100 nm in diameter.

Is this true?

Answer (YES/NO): NO